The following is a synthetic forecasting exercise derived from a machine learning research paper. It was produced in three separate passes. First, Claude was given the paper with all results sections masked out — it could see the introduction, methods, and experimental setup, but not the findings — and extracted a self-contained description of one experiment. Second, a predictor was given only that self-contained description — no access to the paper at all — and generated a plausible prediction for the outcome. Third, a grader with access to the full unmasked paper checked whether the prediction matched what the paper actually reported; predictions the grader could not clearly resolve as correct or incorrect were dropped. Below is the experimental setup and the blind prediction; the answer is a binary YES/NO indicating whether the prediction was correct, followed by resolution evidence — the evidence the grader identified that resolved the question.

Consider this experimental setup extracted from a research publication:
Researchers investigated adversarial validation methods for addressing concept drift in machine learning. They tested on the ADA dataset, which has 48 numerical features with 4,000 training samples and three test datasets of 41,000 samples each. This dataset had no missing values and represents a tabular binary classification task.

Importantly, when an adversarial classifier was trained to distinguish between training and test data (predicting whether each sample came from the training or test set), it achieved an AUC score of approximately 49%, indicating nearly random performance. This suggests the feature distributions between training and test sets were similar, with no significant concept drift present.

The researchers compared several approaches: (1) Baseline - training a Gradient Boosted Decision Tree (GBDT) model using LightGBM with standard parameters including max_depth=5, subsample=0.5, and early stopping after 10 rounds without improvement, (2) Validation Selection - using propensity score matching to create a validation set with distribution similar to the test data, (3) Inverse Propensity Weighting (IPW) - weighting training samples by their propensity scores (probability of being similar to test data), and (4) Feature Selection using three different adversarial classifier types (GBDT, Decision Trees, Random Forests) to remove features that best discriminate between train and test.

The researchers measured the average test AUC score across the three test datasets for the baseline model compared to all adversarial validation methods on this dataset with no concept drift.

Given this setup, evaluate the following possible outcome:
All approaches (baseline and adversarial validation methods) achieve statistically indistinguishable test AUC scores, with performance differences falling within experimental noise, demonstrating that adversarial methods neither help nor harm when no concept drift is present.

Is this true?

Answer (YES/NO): YES